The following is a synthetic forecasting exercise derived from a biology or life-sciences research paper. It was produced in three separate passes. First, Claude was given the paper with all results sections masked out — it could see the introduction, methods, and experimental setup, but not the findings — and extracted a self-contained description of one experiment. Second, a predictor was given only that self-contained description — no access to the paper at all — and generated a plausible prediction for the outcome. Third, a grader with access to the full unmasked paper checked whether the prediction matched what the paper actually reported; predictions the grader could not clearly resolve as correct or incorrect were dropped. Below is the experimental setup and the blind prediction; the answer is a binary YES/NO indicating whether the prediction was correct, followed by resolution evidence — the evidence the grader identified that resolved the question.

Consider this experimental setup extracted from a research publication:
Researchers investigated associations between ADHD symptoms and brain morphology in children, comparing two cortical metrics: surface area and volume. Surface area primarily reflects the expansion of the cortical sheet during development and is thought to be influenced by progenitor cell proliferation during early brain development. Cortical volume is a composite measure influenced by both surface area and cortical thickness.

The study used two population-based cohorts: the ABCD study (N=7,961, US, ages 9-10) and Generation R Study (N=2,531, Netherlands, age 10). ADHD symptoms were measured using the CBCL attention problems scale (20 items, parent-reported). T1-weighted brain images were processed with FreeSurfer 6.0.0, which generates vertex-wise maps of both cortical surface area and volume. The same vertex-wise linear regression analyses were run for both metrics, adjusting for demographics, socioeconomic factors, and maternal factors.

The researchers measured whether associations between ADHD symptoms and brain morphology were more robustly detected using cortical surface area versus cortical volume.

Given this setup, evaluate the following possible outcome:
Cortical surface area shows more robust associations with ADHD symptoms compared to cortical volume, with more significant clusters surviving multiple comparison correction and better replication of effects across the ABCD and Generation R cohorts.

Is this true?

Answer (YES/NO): YES